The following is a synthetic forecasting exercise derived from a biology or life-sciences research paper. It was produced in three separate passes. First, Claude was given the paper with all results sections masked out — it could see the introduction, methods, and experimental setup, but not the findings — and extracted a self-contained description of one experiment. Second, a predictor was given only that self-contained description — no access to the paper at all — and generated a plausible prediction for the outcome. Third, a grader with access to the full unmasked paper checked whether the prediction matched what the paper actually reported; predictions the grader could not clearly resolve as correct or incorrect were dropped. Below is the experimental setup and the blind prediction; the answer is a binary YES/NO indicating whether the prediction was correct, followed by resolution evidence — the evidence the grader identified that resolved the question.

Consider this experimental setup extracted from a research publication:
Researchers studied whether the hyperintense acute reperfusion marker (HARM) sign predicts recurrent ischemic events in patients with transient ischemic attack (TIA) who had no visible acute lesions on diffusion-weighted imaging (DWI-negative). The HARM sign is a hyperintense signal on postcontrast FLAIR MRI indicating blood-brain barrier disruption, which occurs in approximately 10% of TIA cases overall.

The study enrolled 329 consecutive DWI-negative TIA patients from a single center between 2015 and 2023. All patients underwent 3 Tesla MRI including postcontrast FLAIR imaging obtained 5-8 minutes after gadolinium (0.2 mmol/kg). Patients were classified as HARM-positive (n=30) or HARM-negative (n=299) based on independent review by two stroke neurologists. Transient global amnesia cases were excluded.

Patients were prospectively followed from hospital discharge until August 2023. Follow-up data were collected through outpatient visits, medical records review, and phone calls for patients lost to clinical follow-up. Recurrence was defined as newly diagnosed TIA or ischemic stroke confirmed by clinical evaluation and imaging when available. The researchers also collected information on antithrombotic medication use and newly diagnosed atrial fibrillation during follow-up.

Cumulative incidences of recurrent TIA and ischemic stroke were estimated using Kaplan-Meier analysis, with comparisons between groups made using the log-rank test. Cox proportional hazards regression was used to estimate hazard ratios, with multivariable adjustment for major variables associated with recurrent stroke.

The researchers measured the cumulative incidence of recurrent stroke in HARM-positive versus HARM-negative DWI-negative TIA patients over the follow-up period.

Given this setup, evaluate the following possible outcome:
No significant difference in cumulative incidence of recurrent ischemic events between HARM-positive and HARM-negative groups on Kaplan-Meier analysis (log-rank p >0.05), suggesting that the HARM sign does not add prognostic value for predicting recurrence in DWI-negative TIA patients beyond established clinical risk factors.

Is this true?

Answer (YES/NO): NO